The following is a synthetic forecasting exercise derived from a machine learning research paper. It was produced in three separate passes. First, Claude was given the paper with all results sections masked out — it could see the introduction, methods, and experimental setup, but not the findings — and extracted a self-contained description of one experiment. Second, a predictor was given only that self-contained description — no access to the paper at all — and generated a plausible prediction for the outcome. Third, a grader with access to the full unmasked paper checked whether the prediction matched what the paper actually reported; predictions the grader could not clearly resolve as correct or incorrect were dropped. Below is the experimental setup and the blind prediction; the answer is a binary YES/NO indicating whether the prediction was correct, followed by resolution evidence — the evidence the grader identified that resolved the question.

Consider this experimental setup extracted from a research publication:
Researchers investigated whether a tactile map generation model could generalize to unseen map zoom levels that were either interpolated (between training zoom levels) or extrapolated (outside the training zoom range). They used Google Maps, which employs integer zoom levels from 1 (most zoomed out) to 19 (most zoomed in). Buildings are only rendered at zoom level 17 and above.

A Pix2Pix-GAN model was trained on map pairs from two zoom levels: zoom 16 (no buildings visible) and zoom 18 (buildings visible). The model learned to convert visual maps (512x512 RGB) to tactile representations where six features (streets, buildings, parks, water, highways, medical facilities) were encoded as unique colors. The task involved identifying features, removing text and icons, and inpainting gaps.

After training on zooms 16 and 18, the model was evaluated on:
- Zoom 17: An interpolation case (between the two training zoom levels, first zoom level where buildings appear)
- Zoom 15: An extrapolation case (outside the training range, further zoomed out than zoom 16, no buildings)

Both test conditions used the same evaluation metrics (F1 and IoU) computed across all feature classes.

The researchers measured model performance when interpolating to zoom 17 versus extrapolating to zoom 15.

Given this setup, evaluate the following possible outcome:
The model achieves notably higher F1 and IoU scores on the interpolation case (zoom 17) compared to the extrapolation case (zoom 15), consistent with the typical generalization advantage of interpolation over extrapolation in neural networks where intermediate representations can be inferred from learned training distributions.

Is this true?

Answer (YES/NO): YES